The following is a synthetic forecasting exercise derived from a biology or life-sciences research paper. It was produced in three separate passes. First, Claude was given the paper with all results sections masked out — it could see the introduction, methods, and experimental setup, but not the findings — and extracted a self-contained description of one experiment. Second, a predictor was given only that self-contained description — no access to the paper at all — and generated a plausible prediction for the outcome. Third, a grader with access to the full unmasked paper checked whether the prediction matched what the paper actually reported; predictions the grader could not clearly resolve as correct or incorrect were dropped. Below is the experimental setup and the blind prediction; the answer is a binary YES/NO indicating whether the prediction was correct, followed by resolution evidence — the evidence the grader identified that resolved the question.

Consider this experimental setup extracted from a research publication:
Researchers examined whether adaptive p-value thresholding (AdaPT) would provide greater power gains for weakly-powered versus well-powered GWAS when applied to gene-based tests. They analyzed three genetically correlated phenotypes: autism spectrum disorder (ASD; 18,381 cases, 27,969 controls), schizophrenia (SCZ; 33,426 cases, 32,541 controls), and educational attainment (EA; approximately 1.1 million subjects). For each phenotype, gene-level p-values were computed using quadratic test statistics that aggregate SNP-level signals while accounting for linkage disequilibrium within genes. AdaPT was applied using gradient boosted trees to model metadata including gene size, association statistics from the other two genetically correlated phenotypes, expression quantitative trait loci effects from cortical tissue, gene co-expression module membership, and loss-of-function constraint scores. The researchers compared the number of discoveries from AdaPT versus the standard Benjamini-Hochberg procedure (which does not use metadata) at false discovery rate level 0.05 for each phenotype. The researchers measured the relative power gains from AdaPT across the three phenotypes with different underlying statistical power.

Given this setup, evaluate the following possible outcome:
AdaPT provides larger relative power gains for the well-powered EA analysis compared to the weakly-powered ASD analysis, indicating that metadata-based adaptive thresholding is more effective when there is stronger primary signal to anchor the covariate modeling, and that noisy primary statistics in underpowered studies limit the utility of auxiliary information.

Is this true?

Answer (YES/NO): NO